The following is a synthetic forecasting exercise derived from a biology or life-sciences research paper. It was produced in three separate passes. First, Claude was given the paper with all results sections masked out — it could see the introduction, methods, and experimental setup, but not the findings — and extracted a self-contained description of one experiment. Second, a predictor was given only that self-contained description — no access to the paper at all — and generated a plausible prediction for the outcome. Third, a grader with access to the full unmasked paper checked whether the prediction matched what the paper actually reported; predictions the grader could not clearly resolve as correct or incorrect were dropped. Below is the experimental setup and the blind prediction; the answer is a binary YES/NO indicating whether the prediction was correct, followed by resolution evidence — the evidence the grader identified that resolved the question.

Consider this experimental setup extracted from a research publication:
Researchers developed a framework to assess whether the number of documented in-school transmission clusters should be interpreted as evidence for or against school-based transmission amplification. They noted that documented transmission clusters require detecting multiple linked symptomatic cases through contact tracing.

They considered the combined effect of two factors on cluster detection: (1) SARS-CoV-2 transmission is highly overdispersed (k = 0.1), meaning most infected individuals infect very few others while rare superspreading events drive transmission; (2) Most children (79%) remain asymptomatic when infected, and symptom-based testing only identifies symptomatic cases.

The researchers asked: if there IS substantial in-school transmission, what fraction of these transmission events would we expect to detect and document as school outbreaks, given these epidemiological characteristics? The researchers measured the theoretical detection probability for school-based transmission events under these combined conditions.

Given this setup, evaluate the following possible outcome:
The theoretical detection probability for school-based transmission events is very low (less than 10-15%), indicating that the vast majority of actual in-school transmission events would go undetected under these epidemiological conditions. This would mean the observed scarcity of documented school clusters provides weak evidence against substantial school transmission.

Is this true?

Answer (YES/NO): YES